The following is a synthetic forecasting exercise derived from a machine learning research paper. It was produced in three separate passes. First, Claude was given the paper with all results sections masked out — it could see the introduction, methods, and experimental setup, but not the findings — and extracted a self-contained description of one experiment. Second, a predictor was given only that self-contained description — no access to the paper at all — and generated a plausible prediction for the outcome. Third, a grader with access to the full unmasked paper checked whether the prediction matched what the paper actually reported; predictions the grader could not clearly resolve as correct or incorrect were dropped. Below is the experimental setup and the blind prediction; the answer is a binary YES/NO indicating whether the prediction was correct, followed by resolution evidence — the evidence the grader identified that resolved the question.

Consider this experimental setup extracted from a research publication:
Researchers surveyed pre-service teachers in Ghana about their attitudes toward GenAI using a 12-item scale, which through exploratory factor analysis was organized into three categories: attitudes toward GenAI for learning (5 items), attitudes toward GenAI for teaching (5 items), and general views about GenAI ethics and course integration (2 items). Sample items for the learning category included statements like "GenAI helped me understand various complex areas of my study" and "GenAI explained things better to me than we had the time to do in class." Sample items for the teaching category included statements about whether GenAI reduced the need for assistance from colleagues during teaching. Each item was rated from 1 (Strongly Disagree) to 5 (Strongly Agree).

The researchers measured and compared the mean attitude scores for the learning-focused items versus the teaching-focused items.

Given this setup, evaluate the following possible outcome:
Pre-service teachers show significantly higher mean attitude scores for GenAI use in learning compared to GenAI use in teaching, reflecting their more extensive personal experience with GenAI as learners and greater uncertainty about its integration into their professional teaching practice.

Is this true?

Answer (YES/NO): NO